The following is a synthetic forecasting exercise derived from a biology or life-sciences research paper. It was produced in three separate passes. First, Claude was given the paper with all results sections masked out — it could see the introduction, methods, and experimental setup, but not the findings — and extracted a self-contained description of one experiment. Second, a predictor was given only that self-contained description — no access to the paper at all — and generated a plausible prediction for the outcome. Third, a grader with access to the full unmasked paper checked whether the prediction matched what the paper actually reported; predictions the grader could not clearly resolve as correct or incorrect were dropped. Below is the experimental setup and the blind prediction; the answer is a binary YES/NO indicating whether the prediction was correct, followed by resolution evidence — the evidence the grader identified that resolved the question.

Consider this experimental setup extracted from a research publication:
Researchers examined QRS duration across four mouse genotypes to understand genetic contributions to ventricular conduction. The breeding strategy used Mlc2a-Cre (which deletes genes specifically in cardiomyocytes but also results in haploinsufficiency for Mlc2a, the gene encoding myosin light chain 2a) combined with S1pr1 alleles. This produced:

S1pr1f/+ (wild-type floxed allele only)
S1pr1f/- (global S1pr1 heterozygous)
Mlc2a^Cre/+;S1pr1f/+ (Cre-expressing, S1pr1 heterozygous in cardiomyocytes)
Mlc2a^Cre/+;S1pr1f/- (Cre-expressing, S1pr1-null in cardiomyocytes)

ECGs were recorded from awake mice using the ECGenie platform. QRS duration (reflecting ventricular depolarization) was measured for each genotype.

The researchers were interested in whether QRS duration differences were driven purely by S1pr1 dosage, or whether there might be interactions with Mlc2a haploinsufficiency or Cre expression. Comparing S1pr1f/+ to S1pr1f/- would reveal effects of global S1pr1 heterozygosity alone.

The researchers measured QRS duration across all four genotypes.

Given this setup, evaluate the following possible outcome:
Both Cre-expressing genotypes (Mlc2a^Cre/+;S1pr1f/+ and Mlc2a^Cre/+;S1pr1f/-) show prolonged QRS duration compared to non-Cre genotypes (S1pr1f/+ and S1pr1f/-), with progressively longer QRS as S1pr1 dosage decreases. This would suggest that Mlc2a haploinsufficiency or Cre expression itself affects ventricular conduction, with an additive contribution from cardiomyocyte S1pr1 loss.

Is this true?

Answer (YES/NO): YES